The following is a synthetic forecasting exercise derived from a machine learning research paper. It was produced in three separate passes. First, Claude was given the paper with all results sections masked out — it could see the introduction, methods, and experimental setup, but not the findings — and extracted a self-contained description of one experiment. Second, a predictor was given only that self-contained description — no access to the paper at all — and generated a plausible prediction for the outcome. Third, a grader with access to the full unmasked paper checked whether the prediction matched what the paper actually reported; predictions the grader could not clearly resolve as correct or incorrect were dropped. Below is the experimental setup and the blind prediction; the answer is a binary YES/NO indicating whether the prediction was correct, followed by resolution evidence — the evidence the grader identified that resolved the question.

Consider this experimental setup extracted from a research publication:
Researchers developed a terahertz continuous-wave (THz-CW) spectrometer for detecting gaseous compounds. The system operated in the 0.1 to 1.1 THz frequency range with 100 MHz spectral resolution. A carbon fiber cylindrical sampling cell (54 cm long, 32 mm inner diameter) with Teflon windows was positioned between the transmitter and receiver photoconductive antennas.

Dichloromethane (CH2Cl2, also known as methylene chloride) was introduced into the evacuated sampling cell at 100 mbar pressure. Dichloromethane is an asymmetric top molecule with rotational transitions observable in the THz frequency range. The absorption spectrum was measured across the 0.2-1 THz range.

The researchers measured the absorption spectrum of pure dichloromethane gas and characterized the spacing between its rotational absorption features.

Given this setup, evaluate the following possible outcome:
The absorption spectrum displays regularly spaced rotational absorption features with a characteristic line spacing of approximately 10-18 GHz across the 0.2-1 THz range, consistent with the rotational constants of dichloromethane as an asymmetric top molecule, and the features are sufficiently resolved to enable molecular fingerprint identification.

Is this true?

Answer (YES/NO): NO